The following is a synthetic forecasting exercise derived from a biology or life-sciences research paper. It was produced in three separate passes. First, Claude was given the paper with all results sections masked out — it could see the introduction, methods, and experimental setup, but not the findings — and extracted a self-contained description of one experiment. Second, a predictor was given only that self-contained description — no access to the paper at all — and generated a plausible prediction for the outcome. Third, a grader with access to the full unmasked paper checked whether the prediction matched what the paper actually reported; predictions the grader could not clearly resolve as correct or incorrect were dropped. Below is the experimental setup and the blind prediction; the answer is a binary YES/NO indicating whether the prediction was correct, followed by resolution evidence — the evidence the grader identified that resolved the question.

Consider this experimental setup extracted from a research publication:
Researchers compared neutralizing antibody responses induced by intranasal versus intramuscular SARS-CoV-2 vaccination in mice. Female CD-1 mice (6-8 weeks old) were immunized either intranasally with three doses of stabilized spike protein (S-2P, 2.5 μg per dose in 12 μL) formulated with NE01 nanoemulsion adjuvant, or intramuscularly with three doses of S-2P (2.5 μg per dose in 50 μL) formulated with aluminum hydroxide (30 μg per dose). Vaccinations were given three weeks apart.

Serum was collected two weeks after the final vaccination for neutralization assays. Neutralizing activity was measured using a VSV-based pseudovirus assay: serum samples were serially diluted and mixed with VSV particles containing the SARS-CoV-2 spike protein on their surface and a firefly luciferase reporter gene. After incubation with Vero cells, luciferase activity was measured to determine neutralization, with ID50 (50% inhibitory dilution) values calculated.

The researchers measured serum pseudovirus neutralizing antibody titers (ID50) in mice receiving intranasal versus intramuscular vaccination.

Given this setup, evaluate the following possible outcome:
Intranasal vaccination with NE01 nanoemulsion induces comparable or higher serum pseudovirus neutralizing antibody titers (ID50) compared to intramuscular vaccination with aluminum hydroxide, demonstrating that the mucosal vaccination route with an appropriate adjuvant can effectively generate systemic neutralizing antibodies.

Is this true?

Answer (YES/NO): YES